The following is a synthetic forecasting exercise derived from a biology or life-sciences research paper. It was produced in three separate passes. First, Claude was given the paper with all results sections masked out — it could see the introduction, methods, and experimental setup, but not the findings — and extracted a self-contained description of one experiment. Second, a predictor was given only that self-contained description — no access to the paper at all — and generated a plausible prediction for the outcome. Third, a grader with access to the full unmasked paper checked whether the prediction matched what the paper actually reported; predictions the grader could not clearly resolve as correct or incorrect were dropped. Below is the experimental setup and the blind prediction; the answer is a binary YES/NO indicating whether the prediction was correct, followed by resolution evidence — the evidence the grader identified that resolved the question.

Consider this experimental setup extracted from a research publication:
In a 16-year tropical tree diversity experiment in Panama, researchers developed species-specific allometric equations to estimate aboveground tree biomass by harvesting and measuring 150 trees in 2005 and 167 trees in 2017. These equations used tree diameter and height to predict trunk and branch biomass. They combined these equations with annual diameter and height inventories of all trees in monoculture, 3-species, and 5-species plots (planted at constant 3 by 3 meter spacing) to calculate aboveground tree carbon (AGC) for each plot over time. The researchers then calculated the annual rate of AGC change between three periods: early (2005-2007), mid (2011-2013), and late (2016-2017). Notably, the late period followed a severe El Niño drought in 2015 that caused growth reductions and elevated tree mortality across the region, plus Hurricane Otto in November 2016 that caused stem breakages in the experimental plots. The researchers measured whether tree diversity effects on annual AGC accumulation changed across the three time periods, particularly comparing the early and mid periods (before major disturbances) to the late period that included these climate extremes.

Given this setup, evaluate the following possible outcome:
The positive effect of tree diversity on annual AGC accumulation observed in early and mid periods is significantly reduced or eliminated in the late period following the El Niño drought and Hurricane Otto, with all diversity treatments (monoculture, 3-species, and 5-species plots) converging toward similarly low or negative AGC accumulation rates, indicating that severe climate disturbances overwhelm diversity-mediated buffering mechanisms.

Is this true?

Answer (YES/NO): NO